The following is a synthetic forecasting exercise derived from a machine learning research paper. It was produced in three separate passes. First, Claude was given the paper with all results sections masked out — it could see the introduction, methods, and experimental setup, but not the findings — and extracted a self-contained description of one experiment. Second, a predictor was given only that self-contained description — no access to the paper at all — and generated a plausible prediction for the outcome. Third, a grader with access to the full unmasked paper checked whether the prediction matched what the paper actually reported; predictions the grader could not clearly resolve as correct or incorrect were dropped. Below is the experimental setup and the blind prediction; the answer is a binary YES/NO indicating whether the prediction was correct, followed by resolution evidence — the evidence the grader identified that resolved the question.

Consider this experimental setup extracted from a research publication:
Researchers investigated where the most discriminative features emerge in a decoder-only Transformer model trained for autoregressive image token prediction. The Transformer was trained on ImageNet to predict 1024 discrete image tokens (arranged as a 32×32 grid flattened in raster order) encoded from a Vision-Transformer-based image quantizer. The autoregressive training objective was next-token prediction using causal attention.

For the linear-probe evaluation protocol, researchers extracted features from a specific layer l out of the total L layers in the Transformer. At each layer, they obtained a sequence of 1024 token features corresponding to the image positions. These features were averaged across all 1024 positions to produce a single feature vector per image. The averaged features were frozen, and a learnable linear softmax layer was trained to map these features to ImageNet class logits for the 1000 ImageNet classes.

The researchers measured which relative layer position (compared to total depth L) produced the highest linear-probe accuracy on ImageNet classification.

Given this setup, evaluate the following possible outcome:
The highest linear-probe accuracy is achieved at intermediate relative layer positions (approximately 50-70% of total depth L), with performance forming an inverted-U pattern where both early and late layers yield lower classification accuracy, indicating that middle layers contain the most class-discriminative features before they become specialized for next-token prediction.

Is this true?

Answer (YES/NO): NO